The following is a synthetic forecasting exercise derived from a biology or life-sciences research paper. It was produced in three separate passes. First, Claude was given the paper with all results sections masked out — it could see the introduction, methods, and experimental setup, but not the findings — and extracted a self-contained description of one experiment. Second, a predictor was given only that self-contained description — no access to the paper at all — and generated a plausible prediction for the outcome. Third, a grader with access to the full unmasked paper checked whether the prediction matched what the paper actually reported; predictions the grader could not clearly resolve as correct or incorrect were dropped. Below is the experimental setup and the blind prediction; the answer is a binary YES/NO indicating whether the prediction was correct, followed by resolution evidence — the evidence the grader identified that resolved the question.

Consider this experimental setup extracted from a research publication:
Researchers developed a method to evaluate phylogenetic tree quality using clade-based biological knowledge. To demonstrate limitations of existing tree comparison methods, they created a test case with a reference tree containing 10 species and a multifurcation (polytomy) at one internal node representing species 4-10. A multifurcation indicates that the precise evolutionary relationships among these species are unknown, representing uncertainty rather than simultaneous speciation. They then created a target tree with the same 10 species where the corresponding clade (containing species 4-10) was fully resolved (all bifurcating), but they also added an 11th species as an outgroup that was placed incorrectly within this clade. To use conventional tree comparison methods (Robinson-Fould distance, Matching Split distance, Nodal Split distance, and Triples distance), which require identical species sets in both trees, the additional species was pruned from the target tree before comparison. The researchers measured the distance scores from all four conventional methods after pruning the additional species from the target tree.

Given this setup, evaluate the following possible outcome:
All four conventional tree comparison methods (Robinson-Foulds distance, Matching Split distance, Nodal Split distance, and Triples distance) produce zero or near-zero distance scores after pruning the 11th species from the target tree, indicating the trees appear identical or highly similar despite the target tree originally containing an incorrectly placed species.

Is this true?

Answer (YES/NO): YES